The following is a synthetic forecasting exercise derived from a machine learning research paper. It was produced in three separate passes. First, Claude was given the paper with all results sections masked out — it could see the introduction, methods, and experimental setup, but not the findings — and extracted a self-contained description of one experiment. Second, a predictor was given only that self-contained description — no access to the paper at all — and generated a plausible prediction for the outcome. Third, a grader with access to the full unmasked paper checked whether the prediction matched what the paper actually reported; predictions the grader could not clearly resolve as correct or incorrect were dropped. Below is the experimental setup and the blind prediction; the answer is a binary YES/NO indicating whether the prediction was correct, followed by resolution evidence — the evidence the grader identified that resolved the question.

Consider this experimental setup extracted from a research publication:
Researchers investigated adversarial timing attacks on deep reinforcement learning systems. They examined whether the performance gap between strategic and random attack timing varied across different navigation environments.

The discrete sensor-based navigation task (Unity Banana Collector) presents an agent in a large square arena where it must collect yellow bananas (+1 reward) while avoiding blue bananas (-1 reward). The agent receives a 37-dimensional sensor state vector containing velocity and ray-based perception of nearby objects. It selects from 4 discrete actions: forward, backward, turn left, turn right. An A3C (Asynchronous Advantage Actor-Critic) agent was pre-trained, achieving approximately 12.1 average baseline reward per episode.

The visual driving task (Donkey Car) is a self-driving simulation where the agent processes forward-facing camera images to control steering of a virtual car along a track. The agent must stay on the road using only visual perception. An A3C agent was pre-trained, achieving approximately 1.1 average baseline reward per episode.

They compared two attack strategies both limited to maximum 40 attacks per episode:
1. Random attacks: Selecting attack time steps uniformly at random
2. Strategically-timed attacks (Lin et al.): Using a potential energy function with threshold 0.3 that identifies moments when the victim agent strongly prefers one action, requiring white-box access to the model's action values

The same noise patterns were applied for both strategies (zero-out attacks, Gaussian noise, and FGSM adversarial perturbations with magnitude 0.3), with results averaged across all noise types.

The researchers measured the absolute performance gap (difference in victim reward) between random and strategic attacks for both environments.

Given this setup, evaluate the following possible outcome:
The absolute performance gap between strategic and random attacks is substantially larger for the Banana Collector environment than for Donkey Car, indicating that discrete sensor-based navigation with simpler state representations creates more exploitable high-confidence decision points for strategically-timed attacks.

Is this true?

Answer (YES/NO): YES